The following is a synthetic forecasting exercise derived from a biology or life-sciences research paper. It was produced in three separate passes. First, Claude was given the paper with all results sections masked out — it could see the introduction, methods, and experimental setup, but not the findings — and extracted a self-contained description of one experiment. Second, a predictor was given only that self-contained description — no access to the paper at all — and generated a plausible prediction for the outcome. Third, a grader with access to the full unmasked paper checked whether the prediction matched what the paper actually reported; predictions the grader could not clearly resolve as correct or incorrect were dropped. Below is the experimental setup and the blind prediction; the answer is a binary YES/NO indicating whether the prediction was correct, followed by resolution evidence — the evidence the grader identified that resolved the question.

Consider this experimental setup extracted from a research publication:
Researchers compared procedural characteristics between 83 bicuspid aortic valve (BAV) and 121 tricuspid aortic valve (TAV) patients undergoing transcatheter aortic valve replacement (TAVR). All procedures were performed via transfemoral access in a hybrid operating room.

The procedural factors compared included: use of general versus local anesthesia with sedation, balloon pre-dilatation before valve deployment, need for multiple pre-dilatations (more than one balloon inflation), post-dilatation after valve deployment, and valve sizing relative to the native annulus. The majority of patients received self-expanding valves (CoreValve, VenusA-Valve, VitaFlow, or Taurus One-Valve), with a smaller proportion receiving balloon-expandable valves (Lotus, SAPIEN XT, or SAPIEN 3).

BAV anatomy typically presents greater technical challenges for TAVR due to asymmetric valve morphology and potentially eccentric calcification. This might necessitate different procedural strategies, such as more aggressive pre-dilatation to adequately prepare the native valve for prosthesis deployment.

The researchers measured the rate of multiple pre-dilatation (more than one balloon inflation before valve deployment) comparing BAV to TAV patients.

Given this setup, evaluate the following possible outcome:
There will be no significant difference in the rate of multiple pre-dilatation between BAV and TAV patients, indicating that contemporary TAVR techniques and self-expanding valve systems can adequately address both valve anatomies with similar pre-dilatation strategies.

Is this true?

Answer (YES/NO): YES